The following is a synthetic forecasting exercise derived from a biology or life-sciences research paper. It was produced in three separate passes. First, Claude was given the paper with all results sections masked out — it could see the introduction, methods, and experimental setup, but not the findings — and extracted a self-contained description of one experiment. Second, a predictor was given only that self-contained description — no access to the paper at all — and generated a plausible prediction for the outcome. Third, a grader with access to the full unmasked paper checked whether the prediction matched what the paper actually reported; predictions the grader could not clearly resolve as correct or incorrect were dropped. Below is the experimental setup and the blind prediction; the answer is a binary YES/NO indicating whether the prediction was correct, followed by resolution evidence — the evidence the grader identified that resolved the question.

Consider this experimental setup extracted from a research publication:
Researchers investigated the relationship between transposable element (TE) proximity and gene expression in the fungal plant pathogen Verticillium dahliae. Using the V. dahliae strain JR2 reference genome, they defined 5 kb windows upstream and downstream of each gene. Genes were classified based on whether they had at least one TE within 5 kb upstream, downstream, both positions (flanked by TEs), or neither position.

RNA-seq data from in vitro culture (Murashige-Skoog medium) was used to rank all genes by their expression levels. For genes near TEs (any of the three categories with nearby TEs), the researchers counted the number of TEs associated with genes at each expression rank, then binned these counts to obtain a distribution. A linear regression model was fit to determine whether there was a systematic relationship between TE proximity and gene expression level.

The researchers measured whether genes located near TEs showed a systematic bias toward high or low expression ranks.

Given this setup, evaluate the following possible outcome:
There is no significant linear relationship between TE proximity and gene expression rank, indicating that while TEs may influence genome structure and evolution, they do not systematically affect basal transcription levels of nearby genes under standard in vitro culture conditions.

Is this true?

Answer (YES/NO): NO